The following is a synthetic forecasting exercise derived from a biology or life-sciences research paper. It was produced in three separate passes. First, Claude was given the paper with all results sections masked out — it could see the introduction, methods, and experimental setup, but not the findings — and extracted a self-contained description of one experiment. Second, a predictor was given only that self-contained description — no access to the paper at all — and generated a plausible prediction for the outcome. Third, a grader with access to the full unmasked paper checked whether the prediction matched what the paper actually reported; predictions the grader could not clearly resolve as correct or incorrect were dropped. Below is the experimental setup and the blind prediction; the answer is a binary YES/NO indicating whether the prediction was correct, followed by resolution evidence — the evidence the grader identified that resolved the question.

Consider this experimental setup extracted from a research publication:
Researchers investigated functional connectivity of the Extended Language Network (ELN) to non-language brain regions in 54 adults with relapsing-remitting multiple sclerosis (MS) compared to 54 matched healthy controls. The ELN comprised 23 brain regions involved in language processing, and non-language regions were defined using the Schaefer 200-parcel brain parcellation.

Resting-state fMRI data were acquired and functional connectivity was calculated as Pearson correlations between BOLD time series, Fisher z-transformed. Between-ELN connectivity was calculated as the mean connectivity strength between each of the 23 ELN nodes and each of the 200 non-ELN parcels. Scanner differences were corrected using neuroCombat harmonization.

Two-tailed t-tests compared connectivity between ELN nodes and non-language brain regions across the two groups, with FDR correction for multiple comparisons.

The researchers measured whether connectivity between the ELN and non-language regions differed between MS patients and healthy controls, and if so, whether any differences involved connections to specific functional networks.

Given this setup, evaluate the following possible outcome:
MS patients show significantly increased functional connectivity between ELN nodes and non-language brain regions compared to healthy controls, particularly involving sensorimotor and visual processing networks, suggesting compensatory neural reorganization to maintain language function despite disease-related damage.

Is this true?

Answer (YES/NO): NO